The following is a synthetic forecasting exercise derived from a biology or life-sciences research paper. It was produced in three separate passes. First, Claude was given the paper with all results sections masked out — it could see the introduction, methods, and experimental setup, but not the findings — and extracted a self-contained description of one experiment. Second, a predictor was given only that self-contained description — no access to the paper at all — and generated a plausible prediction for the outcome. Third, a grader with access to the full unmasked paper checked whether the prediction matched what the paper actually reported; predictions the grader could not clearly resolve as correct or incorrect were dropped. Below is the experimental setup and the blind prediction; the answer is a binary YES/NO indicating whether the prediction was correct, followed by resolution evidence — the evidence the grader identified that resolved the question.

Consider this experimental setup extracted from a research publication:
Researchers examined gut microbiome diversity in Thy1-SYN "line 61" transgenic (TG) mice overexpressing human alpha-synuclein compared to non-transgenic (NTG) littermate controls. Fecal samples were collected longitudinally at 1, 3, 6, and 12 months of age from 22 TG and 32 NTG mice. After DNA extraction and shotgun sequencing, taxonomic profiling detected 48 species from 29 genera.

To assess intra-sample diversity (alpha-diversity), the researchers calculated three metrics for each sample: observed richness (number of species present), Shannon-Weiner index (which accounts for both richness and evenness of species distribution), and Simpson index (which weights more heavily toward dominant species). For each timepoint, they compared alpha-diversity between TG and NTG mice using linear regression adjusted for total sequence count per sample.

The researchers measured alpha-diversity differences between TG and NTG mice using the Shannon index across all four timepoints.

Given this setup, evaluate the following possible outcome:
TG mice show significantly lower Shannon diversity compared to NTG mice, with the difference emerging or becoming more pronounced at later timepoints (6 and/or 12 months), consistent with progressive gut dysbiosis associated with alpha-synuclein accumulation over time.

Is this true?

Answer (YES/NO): YES